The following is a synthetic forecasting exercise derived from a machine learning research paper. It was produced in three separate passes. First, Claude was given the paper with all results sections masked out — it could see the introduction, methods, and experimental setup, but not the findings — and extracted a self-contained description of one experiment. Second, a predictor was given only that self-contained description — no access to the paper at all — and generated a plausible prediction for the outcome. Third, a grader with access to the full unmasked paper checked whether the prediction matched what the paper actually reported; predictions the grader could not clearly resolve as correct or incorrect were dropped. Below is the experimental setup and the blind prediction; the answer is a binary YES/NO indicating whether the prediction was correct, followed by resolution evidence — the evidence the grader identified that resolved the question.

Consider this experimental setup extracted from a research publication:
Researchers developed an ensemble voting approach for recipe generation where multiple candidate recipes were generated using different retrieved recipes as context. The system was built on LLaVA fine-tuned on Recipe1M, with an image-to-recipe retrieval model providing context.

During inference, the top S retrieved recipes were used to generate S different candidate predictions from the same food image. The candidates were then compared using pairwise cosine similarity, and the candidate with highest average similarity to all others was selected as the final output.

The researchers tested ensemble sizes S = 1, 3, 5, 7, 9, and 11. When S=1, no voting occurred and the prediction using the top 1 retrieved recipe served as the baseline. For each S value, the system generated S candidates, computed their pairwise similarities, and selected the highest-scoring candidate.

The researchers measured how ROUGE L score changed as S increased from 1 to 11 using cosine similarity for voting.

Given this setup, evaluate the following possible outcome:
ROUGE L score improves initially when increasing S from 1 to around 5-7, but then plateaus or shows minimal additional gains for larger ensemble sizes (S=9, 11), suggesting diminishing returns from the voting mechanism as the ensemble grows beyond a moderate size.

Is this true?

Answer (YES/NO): YES